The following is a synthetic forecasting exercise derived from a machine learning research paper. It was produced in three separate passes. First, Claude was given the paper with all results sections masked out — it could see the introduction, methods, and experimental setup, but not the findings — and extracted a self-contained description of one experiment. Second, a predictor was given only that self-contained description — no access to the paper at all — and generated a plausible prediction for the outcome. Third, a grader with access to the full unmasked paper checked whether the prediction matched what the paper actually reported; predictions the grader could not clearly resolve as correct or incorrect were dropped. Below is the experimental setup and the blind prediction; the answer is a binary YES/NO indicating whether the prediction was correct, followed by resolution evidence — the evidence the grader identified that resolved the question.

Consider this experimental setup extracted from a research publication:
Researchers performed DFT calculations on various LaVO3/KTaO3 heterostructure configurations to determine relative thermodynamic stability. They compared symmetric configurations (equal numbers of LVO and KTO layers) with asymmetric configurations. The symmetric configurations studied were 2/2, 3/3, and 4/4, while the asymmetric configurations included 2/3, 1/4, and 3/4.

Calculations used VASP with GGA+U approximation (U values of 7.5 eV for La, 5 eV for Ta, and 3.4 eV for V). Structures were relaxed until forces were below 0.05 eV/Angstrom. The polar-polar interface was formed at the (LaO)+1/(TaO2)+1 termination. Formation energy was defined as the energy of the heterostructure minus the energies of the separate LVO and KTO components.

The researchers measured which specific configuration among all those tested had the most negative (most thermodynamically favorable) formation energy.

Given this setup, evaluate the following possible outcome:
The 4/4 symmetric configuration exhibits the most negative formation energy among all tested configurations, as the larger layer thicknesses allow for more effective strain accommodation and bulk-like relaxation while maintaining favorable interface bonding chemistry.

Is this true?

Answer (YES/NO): NO